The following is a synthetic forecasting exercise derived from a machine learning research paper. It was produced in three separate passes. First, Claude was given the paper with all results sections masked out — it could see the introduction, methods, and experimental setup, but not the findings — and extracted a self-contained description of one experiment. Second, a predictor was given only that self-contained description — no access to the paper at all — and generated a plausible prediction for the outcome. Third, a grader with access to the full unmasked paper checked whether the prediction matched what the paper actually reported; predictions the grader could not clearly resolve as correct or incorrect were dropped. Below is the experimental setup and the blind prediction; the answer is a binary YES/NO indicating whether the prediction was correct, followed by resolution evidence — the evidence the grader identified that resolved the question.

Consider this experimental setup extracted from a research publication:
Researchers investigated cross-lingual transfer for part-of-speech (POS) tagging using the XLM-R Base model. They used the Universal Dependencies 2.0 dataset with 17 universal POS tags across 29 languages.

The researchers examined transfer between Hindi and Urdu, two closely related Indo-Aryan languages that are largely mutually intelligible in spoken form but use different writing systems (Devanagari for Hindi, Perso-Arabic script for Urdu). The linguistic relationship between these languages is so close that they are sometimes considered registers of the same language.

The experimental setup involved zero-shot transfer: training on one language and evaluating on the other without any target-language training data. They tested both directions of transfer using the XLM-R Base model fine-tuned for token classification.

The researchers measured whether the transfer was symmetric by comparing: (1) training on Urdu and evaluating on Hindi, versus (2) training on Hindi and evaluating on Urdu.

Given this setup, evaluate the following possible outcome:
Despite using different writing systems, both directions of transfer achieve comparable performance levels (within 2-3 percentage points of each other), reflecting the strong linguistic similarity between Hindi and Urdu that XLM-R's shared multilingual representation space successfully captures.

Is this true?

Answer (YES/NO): NO